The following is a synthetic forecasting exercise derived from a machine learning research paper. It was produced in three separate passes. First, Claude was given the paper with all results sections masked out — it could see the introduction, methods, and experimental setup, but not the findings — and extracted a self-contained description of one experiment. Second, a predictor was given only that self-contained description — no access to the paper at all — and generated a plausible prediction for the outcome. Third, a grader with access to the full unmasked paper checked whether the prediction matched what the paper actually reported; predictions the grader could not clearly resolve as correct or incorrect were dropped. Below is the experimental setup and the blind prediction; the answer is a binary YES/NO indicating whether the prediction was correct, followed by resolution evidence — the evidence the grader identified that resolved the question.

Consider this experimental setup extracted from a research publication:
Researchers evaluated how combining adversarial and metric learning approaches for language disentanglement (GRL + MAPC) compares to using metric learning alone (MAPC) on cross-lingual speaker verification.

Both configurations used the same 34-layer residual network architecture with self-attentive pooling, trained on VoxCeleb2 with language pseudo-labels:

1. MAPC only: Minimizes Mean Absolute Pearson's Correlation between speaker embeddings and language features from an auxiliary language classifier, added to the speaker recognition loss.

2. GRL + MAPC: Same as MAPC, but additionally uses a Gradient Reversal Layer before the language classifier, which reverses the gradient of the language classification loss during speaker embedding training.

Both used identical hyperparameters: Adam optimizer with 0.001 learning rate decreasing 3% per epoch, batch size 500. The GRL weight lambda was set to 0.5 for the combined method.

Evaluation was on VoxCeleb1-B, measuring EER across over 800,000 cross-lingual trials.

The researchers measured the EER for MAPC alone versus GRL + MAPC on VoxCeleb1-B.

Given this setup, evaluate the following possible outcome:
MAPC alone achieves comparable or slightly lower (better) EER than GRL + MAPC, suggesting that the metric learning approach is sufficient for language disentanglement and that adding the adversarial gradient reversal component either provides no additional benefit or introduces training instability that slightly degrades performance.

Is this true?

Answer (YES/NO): NO